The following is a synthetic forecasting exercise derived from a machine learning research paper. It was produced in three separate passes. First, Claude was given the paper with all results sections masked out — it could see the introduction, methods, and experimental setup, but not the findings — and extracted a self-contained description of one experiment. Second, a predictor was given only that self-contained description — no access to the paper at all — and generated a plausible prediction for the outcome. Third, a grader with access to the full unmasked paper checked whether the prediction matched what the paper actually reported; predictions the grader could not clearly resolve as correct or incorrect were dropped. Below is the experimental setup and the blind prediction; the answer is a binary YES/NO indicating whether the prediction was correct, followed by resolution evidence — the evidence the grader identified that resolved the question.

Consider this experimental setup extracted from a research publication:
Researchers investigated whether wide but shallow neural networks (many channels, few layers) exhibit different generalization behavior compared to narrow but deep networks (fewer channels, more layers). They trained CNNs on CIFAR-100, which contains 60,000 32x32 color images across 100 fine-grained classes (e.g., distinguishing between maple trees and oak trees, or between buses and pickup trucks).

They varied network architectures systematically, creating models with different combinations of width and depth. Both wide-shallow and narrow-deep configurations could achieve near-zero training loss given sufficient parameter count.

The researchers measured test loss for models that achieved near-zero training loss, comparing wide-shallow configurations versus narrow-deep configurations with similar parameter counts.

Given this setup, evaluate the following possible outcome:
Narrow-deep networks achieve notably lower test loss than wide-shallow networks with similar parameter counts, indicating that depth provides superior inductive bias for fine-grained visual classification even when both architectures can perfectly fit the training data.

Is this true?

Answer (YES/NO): YES